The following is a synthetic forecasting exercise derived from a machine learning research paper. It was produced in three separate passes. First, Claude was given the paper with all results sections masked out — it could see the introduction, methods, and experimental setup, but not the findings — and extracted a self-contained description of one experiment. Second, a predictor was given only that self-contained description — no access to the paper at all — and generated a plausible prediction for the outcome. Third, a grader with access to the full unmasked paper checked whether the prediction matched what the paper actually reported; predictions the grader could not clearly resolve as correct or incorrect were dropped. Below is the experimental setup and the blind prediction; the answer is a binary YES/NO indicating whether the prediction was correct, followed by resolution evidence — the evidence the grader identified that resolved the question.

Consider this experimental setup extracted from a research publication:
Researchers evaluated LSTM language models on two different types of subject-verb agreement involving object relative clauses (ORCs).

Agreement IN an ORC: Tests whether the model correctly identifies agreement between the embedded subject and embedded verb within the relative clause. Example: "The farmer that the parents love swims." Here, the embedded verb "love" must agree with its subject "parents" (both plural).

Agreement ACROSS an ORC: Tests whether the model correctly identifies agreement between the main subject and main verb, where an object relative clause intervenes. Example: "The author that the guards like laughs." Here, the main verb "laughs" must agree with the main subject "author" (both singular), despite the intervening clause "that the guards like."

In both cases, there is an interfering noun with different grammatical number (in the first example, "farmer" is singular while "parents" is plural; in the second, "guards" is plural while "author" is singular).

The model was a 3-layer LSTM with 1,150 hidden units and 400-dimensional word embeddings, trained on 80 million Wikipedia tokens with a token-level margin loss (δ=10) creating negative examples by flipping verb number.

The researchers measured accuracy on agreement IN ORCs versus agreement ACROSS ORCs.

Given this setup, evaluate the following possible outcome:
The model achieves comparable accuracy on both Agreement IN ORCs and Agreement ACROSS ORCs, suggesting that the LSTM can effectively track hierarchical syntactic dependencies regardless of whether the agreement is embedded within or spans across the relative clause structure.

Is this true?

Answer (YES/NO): NO